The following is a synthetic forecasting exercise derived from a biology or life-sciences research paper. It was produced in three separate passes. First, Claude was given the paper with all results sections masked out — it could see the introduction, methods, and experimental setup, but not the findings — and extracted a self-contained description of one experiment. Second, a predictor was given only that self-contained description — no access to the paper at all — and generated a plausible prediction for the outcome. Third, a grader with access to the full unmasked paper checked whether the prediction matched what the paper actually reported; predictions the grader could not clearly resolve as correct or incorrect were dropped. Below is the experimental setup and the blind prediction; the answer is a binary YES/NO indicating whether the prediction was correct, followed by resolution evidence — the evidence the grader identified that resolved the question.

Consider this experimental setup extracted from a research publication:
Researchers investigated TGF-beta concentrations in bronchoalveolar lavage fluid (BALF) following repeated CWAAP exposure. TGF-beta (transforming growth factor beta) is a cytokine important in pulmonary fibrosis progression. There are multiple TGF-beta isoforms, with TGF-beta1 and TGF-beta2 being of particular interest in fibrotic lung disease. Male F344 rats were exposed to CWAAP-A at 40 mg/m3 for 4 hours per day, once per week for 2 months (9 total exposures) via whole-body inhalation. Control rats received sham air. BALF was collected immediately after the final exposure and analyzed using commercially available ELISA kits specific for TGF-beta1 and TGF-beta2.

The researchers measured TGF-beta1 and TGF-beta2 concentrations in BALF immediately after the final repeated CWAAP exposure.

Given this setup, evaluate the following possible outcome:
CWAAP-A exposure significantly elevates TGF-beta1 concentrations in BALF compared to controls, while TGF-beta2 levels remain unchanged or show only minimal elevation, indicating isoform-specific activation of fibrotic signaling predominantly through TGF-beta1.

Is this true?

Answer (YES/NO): NO